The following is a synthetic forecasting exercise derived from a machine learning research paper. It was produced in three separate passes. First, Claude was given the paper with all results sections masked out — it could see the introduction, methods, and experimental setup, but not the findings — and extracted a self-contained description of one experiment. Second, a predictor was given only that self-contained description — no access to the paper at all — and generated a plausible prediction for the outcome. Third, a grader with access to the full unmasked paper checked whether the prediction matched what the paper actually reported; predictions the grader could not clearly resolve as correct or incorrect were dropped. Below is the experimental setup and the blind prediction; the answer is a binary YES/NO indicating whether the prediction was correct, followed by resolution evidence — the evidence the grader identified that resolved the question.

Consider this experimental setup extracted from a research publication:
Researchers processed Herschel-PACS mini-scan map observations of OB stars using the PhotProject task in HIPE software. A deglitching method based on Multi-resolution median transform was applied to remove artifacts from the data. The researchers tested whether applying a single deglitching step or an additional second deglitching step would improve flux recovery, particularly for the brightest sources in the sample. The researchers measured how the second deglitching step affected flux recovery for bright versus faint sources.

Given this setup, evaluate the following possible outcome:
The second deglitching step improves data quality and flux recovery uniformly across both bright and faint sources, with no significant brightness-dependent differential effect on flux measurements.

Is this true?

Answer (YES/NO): NO